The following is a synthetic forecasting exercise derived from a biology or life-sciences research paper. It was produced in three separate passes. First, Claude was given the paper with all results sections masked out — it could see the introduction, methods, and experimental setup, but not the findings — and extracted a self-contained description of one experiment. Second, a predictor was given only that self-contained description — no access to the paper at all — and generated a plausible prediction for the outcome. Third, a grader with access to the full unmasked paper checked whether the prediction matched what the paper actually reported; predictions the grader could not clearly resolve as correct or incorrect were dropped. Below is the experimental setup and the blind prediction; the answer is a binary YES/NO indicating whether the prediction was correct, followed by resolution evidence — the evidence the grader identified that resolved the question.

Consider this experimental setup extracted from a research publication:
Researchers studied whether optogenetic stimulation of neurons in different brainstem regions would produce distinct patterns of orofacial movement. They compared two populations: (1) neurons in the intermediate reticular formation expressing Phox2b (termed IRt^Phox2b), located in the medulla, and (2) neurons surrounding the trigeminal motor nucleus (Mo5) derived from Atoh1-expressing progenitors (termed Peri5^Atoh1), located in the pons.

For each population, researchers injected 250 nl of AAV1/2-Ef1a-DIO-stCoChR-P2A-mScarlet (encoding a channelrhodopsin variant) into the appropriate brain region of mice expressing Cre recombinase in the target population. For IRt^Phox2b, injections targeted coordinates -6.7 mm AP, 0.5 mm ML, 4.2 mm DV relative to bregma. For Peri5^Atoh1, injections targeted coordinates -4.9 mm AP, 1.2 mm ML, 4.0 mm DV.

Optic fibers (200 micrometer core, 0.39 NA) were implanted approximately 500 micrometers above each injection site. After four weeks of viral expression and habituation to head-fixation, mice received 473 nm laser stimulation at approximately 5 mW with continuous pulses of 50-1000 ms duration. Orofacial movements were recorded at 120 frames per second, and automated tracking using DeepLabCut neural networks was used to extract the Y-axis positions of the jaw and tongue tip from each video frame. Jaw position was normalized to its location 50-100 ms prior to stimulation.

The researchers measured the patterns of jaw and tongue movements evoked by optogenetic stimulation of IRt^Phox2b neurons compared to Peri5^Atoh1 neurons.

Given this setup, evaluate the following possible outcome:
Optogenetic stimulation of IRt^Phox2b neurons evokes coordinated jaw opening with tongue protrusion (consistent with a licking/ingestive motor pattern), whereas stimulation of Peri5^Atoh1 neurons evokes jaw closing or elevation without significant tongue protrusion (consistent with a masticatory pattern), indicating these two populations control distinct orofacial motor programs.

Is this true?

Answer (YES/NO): NO